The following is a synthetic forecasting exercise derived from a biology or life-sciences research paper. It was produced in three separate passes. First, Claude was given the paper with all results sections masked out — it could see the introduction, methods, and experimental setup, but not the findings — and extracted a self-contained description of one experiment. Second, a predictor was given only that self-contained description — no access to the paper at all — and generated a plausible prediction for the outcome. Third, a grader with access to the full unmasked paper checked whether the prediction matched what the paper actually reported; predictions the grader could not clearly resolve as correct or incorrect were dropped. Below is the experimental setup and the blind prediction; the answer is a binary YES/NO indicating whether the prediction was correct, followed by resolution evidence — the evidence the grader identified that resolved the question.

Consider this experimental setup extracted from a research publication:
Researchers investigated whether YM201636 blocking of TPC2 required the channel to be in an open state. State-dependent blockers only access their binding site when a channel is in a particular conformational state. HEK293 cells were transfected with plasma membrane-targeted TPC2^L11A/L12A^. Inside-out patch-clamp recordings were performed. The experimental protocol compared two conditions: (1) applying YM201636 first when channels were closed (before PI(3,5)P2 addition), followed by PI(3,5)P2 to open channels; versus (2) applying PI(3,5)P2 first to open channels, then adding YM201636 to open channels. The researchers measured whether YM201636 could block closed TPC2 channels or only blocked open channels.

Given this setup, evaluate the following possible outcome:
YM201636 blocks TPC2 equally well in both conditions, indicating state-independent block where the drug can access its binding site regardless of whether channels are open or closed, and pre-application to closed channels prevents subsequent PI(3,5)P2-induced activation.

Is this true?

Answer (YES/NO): NO